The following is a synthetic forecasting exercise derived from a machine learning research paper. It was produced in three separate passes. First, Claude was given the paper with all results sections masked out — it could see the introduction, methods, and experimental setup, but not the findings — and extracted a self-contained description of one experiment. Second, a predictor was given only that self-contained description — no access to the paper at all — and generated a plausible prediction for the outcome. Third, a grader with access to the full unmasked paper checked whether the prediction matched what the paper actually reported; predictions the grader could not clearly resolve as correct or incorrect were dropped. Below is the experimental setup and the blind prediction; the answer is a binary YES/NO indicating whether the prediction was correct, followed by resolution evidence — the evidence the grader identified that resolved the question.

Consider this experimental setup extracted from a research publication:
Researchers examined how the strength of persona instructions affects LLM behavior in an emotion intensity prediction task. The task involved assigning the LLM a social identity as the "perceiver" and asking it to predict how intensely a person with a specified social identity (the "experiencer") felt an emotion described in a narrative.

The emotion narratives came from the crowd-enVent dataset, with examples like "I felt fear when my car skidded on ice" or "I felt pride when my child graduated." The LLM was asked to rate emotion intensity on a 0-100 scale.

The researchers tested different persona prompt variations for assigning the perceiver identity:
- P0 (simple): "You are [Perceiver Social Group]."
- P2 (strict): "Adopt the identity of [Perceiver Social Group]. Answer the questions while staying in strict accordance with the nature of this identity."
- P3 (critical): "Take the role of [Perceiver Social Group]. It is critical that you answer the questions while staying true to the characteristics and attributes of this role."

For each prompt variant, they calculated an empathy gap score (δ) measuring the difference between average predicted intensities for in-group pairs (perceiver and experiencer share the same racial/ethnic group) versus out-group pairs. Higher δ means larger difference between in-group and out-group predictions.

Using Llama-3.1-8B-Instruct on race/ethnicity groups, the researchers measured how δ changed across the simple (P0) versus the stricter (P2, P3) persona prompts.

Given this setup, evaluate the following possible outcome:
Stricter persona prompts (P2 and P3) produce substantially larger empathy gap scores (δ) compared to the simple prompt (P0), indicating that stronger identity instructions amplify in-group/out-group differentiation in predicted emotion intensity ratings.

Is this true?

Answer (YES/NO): YES